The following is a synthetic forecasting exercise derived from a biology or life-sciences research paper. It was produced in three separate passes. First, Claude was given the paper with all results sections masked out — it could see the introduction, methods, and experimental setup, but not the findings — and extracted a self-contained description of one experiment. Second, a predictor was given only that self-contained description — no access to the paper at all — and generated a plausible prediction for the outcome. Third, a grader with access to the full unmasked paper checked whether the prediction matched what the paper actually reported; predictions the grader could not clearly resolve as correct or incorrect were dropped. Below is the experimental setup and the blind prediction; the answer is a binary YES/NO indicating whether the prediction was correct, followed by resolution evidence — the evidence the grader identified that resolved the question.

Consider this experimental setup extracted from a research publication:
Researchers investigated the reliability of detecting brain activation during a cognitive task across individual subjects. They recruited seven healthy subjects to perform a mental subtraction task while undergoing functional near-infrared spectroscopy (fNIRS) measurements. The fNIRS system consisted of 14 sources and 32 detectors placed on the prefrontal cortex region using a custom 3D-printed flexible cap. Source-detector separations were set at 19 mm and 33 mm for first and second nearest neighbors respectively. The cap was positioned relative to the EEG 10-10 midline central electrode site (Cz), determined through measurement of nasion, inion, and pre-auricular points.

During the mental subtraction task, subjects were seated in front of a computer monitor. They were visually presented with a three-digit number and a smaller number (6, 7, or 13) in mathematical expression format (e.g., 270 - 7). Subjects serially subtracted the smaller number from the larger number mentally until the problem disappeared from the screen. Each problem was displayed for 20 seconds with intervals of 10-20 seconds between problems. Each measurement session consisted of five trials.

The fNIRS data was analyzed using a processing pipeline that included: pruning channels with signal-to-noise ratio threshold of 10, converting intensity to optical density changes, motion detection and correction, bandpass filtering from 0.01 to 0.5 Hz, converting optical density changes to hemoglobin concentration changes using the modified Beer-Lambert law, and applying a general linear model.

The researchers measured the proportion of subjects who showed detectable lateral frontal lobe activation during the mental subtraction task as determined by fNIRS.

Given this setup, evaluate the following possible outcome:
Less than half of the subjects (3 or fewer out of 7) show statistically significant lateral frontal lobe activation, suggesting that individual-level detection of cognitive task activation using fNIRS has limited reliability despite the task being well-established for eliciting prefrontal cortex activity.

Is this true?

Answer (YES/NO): NO